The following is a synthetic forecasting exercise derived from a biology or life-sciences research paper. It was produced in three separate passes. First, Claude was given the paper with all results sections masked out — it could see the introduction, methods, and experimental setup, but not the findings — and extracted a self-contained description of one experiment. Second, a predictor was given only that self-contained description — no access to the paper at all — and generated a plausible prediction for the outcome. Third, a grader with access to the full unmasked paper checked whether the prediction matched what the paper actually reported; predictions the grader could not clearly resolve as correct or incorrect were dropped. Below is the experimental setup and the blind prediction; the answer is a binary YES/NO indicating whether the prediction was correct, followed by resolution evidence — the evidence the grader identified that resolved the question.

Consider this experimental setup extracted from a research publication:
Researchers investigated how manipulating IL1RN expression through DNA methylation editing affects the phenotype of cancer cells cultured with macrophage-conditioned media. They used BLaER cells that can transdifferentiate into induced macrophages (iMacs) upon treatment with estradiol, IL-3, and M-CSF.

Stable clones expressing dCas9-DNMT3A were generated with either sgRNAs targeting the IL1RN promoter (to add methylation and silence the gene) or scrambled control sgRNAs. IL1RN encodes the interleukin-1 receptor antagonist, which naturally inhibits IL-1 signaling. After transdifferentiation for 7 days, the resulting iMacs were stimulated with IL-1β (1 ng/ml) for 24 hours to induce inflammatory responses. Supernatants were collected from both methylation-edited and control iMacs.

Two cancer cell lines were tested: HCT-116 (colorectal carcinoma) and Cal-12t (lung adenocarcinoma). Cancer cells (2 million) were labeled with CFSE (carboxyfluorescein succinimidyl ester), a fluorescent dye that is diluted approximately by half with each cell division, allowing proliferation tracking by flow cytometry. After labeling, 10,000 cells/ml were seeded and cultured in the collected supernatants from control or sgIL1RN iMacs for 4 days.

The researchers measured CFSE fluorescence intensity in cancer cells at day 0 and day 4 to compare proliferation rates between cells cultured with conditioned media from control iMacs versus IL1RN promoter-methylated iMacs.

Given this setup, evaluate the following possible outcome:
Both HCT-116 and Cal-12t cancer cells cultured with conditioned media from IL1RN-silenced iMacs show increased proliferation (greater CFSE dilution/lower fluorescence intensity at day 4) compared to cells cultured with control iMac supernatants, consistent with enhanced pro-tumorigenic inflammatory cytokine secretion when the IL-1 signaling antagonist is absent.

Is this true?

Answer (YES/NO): YES